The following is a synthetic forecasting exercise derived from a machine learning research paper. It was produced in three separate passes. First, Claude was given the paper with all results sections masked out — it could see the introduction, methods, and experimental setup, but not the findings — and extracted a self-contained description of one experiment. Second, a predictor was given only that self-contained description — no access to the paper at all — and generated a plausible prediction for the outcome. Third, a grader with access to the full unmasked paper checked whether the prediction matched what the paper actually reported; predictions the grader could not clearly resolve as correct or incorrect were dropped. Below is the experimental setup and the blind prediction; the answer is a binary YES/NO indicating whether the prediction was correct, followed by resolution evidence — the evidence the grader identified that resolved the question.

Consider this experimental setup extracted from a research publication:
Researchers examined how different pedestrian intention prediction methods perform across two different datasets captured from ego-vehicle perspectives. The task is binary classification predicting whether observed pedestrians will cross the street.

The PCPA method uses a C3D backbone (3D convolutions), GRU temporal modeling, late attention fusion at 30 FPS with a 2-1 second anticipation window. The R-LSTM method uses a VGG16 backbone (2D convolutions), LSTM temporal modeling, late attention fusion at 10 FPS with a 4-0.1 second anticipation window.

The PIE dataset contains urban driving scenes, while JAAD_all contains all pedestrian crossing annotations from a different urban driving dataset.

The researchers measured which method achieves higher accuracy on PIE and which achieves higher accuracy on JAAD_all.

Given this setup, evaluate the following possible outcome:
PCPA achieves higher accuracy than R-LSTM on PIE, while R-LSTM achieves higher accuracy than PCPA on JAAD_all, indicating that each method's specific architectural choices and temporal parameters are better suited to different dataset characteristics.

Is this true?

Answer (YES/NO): YES